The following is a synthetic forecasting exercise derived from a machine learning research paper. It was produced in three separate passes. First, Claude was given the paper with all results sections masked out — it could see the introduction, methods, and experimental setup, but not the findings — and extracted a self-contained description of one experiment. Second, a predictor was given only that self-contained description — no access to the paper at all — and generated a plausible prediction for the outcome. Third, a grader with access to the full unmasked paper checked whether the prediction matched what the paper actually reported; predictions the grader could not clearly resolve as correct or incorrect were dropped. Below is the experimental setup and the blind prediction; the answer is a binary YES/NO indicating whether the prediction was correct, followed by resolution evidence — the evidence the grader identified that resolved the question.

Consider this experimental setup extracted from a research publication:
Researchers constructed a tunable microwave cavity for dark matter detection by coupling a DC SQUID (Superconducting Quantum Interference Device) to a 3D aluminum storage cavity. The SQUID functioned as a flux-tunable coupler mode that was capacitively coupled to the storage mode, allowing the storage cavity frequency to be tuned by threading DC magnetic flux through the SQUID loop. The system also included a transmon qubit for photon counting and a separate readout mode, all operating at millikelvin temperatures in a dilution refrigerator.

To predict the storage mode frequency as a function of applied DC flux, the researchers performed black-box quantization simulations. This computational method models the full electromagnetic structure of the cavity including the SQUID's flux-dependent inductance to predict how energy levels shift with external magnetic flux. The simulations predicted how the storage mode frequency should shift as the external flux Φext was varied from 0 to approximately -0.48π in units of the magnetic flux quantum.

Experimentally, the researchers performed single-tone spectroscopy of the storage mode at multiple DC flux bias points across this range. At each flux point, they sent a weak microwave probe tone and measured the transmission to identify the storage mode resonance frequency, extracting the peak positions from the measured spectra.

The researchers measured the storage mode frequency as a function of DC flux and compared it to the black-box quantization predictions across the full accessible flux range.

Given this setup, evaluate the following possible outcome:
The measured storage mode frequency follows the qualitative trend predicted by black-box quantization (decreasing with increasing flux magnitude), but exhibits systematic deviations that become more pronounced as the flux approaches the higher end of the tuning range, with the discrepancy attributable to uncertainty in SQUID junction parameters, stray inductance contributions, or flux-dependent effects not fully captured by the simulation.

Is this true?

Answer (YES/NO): NO